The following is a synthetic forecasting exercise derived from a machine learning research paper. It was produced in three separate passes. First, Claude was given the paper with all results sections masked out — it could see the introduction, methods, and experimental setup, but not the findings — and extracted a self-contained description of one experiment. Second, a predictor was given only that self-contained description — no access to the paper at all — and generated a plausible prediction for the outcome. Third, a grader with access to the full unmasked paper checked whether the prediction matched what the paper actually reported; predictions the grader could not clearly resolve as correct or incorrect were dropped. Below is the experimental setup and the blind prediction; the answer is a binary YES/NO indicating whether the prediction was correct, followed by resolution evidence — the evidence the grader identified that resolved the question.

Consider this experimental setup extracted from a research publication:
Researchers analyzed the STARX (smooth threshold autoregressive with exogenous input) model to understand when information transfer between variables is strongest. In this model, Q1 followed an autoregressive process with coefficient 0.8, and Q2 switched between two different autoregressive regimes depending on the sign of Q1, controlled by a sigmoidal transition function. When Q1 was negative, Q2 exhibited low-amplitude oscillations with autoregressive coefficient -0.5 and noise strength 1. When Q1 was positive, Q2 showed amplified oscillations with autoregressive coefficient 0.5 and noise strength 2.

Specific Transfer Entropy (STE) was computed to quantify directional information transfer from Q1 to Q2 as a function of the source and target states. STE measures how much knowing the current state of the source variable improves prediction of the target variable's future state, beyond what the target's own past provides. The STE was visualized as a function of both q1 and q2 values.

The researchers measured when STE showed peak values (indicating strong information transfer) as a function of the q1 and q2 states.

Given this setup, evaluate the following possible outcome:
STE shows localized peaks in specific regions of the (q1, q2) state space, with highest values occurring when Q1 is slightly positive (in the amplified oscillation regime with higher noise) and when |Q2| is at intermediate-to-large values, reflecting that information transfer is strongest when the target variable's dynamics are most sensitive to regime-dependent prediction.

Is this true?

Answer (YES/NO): NO